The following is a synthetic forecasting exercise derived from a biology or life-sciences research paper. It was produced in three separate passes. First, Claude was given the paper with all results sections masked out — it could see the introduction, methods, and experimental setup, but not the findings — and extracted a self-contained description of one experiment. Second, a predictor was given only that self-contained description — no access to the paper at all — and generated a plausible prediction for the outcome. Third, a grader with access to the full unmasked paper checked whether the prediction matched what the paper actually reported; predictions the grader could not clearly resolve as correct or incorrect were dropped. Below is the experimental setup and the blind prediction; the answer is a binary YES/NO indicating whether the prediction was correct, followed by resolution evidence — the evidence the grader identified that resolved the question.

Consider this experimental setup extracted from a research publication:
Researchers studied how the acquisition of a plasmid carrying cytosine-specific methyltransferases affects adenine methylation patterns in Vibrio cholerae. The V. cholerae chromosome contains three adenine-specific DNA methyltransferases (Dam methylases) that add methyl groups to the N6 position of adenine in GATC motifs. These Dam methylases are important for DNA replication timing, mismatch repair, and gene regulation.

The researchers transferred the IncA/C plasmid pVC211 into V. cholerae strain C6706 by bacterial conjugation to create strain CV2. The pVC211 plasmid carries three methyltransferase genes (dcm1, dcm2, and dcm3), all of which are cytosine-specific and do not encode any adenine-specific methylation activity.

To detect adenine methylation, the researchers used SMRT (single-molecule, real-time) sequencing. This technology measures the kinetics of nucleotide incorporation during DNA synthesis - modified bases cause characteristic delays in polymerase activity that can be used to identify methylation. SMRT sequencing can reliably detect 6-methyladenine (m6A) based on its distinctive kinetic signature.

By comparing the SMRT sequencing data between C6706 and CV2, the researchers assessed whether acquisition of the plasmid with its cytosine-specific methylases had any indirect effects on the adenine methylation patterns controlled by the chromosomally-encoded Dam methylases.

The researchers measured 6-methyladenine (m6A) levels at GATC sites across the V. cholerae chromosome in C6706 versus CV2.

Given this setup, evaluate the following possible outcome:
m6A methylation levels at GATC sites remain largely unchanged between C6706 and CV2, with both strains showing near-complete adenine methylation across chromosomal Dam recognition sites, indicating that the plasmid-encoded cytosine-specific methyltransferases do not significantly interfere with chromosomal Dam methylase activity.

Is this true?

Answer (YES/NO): YES